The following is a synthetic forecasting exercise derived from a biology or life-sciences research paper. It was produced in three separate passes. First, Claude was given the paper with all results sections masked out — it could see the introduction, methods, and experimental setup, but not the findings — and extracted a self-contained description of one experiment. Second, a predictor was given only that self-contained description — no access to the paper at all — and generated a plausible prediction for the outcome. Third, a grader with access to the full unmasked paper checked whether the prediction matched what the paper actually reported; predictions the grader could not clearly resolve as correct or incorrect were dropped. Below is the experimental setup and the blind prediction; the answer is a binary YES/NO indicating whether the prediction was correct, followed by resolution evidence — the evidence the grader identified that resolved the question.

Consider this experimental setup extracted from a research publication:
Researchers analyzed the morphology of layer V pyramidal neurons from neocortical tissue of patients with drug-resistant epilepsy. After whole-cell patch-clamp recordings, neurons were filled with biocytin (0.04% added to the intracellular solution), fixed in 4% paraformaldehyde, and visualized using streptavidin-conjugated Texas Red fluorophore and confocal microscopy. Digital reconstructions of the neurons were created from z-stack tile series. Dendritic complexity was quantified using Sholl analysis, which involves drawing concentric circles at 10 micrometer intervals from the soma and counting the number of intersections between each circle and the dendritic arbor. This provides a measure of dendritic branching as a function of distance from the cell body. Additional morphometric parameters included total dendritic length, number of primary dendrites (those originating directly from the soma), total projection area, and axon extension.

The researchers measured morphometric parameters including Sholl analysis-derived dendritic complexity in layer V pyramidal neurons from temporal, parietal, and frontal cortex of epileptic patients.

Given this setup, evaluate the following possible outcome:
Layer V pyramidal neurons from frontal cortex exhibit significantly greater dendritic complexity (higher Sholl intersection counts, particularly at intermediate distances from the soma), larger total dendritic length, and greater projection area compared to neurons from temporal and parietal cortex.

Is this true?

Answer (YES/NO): NO